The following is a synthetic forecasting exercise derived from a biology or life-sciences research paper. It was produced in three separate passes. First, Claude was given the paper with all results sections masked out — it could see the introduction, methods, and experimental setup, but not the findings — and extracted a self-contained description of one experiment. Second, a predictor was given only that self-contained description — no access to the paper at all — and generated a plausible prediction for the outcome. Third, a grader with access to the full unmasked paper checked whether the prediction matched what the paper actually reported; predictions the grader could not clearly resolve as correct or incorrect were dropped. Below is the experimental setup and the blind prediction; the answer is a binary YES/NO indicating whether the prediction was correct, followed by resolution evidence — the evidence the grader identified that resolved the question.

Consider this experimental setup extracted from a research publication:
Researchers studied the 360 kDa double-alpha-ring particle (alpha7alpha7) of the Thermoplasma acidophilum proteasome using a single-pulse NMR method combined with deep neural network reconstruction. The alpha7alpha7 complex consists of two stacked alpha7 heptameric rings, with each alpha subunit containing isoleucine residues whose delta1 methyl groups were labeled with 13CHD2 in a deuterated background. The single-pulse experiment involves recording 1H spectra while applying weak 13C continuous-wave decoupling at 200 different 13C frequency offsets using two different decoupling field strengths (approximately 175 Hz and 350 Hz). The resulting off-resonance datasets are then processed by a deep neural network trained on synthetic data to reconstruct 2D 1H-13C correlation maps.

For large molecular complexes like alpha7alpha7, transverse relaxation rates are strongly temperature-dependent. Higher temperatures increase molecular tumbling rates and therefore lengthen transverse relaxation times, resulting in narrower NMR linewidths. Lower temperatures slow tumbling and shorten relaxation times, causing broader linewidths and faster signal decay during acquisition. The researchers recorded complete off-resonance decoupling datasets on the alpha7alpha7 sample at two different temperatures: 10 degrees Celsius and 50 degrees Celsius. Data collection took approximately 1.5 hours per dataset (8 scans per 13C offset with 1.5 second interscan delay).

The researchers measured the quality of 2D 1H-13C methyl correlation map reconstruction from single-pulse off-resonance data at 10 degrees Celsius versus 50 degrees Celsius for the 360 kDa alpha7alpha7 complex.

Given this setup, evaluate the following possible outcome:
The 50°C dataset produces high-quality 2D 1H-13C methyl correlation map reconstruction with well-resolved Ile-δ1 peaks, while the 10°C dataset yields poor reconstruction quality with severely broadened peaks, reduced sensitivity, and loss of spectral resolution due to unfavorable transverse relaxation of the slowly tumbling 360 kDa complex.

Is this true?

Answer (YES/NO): NO